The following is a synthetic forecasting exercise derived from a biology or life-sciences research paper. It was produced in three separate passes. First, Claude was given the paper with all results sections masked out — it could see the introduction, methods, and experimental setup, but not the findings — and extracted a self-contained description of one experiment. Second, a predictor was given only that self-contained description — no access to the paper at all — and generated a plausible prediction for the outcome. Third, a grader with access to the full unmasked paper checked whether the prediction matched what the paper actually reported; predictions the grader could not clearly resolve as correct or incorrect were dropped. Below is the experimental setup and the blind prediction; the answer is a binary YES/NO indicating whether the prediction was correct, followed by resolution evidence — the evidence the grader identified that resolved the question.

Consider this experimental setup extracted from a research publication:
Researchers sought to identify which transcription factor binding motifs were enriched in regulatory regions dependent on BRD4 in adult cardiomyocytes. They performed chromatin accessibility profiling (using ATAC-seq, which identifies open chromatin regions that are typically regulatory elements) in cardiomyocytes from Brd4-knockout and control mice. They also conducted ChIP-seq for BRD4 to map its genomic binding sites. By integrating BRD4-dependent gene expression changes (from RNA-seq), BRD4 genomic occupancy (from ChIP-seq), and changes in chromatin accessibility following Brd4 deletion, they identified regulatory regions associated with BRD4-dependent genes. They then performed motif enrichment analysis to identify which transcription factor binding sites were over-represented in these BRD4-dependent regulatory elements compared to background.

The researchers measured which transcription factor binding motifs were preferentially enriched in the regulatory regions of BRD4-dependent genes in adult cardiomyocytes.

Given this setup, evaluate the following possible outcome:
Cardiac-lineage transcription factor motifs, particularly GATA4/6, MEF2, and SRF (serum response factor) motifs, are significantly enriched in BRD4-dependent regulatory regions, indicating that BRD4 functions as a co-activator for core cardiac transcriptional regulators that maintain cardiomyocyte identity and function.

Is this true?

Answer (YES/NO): YES